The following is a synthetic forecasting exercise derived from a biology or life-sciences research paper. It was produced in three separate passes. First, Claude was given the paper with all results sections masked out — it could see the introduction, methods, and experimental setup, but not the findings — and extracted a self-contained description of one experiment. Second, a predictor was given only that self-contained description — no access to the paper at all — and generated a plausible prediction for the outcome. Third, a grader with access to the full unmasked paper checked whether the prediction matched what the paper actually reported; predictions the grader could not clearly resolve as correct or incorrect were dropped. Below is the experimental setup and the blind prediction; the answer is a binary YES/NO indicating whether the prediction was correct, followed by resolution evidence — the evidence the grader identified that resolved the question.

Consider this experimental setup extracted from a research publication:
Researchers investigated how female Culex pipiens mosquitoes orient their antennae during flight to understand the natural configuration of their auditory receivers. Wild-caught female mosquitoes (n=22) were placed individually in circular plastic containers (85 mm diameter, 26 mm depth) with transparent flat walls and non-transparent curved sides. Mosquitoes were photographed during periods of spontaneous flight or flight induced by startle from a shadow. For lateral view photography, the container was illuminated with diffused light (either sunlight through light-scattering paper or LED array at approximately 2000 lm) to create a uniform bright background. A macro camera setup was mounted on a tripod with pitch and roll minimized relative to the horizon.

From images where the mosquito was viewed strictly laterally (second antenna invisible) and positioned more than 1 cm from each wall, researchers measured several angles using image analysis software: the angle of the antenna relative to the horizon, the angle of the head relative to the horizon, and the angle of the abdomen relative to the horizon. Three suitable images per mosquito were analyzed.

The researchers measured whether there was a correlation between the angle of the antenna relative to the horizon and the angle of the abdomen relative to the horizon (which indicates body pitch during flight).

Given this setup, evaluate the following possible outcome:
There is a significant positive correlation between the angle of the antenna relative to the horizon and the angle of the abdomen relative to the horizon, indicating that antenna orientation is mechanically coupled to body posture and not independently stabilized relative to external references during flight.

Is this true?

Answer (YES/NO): NO